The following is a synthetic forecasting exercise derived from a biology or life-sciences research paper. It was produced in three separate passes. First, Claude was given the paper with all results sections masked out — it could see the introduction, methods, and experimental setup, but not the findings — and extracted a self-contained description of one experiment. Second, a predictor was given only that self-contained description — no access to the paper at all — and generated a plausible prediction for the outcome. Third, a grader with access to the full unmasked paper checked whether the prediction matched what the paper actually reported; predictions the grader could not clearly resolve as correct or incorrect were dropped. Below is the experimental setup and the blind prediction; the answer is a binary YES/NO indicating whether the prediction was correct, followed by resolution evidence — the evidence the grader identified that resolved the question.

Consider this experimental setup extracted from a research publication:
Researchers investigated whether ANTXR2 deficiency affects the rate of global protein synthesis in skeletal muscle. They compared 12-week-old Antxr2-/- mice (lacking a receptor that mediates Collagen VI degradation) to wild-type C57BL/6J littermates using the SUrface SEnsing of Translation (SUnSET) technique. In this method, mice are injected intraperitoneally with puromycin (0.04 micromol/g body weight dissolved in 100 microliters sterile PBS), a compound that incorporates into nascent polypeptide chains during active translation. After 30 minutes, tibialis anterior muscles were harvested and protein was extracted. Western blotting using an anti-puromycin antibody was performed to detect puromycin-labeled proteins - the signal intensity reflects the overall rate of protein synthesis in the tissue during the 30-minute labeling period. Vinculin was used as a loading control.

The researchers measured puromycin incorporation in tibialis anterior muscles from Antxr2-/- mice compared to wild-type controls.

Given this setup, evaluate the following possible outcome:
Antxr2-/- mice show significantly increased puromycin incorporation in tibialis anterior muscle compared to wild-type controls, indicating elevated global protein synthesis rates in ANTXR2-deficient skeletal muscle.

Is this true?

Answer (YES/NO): YES